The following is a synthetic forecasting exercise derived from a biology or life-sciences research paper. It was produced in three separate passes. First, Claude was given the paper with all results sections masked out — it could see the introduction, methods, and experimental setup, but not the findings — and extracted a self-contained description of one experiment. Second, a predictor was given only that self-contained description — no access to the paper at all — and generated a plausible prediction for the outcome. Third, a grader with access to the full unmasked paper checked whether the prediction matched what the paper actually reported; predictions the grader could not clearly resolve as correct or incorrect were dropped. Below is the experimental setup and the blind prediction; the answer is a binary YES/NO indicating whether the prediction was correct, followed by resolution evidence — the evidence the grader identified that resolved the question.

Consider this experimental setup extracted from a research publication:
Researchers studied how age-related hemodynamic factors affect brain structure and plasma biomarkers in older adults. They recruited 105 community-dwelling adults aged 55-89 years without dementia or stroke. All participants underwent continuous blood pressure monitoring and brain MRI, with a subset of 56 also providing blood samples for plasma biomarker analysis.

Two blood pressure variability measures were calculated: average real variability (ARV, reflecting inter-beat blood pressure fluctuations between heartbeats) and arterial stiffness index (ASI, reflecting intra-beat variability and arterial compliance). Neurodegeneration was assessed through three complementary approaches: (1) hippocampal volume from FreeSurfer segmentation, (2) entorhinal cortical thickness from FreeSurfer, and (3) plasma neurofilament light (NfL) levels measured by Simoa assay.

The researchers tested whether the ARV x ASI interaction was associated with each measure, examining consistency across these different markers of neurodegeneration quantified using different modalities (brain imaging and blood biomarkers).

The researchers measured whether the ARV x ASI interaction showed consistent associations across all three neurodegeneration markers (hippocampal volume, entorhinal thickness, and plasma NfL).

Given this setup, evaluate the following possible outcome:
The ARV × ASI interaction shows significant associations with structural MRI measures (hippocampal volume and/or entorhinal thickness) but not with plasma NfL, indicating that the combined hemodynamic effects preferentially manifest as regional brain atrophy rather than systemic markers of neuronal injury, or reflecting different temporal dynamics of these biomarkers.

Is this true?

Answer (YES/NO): NO